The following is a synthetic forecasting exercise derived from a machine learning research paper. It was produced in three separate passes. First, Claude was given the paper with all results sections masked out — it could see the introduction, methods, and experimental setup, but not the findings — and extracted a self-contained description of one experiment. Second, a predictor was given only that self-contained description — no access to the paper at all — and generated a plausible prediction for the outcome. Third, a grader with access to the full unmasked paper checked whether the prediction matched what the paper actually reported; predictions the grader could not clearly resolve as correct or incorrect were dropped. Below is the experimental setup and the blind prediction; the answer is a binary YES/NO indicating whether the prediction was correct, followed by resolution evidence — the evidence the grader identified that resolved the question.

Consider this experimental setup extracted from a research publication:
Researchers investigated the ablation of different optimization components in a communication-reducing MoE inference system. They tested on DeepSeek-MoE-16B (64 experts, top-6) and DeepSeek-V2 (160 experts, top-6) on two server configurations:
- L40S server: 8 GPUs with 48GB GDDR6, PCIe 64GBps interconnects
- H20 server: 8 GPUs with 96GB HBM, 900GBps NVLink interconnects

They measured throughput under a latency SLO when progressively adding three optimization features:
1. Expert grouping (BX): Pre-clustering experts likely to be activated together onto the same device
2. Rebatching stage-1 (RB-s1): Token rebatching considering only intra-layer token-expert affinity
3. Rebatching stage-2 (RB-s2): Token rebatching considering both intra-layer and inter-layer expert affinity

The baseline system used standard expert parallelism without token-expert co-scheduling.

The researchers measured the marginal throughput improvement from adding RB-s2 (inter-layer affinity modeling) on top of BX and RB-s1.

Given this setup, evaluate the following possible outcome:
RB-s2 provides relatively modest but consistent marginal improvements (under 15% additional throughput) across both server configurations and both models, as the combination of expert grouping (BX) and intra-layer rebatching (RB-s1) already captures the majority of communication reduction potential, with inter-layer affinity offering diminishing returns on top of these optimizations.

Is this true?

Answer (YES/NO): YES